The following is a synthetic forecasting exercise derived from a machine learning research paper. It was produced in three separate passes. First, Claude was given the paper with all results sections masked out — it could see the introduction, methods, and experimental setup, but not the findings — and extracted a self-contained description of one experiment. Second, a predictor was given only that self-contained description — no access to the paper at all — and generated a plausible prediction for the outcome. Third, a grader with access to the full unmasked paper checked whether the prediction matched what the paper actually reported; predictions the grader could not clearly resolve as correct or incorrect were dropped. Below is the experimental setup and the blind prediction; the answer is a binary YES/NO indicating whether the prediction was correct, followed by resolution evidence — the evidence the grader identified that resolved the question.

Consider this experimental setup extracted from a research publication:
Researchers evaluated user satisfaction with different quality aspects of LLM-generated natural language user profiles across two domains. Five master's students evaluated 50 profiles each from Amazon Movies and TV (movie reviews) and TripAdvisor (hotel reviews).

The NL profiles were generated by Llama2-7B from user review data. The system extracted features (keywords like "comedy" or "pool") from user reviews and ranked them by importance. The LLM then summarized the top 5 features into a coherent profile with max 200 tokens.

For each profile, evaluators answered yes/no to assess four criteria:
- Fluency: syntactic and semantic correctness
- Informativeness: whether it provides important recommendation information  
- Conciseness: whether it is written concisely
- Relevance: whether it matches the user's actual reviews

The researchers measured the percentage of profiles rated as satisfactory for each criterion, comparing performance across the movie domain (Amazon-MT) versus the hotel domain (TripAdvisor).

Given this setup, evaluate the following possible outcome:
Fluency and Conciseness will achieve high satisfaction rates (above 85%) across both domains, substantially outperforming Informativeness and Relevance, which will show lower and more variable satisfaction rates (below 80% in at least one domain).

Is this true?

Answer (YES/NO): NO